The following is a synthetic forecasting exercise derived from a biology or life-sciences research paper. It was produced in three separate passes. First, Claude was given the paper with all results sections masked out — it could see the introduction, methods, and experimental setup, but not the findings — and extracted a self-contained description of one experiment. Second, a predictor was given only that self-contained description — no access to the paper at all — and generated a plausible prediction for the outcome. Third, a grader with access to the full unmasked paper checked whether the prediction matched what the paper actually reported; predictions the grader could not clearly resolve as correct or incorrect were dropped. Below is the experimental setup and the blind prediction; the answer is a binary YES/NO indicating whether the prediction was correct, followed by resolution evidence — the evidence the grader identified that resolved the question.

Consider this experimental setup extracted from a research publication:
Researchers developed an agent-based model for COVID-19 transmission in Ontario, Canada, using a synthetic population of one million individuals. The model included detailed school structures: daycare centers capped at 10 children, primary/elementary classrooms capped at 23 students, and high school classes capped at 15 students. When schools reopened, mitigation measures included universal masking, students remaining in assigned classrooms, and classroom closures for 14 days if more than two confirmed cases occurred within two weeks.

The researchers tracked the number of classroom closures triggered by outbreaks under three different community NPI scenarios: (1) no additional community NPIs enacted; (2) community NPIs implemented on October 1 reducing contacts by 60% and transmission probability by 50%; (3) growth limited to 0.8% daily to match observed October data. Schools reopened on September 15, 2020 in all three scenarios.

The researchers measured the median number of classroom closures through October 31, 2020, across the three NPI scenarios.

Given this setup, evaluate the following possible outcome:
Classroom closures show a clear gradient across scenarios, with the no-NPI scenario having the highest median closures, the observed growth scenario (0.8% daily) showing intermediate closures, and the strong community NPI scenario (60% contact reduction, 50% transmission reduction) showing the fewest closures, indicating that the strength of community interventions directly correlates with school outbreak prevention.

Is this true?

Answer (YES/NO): NO